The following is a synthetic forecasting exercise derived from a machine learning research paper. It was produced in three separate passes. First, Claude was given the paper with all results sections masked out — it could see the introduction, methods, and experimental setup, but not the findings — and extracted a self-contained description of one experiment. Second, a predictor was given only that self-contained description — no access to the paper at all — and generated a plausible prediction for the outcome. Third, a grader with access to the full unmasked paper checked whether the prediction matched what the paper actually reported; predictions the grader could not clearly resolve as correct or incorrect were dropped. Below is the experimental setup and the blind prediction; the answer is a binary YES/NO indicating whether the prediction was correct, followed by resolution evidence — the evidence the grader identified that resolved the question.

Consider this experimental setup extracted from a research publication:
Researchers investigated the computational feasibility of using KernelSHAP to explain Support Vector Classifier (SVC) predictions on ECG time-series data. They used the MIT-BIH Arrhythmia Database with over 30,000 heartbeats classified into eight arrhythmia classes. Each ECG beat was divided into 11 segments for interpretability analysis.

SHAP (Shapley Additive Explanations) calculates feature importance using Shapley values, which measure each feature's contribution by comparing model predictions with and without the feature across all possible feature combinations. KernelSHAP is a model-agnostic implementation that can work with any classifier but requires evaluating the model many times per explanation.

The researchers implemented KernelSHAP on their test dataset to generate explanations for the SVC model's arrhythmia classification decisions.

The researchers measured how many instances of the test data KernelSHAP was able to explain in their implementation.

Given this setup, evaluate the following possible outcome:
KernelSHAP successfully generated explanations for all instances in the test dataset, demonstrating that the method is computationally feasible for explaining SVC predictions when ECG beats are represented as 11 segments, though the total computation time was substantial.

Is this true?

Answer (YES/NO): NO